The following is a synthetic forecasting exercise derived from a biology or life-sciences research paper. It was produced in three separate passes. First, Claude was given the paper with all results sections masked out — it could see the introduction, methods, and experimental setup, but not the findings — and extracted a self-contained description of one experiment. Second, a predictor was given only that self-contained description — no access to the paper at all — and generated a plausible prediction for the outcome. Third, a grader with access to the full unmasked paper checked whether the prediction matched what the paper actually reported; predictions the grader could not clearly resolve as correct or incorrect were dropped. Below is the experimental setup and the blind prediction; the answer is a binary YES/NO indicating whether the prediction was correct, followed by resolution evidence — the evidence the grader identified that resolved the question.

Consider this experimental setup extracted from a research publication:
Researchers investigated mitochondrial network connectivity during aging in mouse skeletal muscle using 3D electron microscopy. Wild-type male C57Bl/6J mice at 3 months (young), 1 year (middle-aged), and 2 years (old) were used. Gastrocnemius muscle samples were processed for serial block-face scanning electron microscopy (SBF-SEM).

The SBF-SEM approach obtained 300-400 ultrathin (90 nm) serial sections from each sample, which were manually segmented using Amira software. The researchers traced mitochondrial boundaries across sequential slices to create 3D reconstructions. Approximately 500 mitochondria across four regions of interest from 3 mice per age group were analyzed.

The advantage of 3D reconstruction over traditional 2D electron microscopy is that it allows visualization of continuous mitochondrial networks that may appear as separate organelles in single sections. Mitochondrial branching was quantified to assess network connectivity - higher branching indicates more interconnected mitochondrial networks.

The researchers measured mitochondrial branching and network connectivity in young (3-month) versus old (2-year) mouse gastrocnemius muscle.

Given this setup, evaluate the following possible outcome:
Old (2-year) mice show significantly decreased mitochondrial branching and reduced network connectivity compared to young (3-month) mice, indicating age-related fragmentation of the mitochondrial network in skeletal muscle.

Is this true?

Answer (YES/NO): YES